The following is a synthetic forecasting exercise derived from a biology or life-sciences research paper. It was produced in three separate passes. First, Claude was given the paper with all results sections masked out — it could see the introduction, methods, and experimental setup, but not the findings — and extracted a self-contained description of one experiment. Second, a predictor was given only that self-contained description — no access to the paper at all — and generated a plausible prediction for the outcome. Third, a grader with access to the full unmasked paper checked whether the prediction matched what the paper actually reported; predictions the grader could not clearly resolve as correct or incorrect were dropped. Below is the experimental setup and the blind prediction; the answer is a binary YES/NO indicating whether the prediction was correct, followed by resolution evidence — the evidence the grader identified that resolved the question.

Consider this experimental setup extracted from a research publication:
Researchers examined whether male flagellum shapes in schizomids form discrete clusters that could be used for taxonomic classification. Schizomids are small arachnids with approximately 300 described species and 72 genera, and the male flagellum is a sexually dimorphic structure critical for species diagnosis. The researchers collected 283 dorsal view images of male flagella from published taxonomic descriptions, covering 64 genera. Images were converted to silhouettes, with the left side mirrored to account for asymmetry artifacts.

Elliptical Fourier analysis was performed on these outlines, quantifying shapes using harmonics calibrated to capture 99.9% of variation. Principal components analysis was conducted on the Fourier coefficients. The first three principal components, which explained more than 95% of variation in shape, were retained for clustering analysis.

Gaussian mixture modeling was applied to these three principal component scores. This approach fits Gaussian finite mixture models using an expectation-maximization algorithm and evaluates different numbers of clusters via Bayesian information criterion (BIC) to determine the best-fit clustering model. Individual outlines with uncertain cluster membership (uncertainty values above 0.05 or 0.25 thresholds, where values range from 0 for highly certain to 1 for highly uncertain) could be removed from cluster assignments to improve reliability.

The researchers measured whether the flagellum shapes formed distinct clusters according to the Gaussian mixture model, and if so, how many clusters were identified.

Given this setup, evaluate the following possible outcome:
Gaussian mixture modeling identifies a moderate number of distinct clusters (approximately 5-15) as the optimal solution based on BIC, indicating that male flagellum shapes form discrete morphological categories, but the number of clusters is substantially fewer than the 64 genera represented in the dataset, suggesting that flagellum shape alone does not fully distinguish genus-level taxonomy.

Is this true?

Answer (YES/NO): NO